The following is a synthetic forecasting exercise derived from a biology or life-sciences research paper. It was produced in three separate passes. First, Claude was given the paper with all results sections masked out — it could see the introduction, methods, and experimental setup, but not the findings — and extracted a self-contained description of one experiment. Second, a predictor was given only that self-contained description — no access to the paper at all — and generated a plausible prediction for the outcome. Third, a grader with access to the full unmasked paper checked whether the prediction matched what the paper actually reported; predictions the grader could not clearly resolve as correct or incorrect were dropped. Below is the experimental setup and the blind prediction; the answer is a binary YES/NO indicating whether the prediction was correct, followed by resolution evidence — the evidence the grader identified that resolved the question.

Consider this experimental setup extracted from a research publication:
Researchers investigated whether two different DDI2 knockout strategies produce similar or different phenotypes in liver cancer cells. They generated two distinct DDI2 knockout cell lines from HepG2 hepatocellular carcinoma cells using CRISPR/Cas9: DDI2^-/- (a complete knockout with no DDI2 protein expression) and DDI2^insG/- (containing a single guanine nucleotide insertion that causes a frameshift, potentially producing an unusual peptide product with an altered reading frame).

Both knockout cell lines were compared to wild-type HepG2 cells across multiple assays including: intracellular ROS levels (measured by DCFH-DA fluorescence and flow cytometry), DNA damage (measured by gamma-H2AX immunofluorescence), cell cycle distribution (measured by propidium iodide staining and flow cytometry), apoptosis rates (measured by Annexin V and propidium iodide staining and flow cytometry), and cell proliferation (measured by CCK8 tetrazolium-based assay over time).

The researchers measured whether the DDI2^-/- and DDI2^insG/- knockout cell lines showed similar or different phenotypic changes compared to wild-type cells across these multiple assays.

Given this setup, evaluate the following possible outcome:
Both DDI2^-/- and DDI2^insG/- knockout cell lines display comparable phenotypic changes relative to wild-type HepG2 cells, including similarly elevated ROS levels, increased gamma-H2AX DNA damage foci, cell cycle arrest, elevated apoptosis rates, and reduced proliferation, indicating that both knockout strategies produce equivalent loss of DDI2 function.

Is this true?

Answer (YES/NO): YES